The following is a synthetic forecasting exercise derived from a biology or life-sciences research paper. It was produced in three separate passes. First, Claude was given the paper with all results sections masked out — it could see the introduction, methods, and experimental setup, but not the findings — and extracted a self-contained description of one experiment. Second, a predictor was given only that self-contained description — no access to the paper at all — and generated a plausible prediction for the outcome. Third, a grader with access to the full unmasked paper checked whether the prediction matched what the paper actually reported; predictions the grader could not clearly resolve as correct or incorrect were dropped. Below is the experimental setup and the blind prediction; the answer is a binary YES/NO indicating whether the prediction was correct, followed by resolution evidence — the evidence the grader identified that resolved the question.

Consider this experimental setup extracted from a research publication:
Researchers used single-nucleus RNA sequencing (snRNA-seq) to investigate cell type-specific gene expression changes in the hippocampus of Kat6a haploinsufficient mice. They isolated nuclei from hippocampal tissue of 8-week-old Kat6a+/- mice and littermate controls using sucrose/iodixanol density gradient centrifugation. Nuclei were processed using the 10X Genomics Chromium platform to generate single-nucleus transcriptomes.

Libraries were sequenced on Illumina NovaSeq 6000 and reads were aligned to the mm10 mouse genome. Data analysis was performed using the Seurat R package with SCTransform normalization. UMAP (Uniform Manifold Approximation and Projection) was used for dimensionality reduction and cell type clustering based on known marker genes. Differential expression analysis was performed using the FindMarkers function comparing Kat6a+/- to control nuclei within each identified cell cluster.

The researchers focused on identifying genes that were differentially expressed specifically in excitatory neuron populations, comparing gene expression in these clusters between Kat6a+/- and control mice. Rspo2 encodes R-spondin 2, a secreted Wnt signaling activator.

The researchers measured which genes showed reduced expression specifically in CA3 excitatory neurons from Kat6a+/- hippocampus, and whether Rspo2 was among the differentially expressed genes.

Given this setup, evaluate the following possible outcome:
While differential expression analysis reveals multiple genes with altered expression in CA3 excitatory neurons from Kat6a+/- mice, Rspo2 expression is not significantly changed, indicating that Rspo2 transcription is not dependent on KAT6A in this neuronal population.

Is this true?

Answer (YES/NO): NO